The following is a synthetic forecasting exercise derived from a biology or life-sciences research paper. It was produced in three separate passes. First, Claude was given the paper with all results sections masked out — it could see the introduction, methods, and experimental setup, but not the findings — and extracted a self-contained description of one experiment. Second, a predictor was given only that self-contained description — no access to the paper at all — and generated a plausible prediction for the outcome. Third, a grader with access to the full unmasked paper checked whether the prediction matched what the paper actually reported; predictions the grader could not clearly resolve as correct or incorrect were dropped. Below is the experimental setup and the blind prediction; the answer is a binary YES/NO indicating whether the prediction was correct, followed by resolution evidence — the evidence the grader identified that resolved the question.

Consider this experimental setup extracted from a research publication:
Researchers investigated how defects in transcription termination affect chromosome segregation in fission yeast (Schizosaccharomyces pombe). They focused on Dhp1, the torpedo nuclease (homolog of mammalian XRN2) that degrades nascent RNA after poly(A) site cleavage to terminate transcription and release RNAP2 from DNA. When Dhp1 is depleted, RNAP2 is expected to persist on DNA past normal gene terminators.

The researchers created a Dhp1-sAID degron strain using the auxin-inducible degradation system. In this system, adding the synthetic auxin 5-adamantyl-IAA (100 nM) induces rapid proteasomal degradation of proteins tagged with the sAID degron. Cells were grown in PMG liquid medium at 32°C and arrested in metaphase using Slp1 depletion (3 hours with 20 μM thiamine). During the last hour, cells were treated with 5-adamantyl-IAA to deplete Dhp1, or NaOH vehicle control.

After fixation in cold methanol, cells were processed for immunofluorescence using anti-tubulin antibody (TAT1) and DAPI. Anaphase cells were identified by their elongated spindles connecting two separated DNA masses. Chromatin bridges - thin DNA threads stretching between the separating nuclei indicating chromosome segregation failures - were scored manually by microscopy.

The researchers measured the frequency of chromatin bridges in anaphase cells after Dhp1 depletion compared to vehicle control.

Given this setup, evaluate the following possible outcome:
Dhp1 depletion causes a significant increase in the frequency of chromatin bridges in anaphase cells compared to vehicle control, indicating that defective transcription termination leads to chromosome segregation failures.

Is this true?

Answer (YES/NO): YES